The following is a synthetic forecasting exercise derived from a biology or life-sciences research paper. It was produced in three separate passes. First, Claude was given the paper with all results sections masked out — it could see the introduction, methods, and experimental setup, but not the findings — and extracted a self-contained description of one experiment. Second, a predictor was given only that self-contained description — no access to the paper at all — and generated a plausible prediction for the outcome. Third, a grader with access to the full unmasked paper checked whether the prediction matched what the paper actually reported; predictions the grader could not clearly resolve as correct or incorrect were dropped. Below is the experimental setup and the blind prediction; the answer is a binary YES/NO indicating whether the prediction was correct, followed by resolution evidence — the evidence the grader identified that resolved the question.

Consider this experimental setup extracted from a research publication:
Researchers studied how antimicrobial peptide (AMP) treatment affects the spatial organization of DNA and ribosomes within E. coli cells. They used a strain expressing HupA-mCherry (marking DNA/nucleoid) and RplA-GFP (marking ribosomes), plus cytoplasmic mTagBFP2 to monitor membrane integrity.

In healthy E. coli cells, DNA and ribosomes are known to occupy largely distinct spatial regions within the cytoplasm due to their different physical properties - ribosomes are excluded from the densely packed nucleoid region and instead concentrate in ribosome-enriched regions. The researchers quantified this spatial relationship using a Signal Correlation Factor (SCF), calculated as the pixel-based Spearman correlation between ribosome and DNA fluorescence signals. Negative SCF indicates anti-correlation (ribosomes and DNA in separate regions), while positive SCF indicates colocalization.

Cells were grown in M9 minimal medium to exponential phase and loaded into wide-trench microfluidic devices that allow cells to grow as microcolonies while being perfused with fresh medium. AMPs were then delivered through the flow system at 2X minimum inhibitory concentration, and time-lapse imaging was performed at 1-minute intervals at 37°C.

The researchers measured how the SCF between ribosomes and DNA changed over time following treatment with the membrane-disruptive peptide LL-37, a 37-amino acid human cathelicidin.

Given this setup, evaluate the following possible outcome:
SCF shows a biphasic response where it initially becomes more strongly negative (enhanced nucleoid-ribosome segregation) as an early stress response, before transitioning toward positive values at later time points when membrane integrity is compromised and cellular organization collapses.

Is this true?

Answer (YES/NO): NO